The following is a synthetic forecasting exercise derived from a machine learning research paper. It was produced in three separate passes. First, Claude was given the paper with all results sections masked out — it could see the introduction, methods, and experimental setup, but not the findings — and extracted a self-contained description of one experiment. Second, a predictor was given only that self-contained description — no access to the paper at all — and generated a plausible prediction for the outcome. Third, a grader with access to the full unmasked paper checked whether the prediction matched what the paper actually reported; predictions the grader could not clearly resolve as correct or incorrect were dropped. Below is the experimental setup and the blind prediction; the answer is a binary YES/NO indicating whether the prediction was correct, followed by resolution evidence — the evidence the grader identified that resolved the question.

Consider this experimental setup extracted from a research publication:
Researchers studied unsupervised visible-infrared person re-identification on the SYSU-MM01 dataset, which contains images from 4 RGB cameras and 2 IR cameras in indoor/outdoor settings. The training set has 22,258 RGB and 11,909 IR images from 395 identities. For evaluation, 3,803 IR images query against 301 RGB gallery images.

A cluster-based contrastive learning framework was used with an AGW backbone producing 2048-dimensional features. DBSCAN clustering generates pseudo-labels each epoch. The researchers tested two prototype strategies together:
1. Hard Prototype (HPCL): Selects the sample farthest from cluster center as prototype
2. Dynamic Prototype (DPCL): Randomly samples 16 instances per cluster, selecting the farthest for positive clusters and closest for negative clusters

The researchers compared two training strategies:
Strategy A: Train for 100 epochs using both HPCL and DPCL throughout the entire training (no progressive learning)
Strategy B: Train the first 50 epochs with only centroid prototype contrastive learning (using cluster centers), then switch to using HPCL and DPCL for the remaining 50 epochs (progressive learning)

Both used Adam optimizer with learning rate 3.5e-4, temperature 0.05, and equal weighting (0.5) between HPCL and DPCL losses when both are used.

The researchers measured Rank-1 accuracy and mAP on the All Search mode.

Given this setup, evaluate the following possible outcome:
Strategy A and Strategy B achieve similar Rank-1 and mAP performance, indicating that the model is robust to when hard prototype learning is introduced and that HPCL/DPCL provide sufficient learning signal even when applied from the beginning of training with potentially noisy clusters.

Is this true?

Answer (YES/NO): NO